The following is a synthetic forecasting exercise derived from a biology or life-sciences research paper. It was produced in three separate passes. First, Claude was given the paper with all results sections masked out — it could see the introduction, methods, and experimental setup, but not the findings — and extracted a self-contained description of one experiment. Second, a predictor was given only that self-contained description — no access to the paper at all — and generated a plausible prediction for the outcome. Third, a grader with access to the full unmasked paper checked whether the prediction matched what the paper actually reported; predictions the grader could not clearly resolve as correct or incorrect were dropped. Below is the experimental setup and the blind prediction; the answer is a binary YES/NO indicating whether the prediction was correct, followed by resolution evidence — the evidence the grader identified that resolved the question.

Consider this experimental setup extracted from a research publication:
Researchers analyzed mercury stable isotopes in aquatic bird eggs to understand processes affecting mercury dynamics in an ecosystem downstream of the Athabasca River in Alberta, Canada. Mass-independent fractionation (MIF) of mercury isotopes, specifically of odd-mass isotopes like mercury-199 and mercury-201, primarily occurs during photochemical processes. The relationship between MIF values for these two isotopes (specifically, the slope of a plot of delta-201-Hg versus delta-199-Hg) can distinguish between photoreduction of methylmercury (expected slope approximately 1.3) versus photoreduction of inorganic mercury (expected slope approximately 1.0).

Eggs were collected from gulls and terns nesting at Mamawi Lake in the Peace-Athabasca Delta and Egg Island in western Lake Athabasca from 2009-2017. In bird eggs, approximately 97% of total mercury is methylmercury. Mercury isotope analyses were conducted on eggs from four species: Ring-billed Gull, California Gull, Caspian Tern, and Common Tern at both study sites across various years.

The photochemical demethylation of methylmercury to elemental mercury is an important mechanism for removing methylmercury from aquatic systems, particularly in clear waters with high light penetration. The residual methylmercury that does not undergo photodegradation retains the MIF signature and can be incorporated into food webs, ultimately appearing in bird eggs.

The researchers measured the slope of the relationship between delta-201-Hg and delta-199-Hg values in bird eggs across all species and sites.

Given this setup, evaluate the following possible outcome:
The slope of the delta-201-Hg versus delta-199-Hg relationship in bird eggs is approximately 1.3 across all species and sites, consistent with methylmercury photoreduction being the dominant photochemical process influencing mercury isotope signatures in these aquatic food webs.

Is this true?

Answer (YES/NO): NO